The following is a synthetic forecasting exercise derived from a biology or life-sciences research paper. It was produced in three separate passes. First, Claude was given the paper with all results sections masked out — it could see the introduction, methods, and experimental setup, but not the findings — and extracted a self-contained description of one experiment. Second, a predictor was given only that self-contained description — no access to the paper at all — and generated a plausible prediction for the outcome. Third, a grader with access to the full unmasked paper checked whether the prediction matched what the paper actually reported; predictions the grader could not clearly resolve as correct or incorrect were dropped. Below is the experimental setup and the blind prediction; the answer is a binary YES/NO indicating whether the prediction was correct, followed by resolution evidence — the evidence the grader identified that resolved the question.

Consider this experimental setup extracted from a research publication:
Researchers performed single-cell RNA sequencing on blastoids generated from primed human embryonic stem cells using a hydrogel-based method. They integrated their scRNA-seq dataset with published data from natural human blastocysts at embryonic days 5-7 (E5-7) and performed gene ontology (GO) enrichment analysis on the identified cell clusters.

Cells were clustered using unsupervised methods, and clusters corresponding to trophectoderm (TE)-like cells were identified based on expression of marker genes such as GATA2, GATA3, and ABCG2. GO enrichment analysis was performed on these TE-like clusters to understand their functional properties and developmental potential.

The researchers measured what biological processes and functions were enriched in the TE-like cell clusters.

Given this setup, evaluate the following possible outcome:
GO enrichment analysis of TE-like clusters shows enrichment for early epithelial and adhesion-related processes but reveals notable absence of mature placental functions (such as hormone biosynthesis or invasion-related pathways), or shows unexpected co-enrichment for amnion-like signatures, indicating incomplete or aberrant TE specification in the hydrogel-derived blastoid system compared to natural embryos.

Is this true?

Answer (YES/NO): NO